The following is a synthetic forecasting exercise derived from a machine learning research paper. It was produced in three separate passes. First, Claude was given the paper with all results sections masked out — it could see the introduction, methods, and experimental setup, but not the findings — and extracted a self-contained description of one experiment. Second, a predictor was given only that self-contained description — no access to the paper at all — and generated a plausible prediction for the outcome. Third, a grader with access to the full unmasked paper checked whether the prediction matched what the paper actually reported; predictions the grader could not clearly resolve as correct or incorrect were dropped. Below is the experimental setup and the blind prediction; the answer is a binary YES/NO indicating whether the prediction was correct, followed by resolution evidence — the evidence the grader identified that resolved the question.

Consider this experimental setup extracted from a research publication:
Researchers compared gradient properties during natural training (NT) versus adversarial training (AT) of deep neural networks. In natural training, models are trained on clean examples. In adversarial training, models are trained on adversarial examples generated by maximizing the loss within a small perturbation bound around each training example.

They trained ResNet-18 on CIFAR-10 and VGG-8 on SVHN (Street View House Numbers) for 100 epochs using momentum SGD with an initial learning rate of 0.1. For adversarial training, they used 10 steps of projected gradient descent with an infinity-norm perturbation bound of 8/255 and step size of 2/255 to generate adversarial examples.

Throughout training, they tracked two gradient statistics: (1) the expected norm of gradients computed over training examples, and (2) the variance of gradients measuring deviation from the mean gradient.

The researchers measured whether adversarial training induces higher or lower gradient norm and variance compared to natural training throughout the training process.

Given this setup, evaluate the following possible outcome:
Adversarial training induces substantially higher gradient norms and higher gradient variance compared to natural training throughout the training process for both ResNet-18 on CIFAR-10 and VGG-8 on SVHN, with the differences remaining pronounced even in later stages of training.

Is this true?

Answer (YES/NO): YES